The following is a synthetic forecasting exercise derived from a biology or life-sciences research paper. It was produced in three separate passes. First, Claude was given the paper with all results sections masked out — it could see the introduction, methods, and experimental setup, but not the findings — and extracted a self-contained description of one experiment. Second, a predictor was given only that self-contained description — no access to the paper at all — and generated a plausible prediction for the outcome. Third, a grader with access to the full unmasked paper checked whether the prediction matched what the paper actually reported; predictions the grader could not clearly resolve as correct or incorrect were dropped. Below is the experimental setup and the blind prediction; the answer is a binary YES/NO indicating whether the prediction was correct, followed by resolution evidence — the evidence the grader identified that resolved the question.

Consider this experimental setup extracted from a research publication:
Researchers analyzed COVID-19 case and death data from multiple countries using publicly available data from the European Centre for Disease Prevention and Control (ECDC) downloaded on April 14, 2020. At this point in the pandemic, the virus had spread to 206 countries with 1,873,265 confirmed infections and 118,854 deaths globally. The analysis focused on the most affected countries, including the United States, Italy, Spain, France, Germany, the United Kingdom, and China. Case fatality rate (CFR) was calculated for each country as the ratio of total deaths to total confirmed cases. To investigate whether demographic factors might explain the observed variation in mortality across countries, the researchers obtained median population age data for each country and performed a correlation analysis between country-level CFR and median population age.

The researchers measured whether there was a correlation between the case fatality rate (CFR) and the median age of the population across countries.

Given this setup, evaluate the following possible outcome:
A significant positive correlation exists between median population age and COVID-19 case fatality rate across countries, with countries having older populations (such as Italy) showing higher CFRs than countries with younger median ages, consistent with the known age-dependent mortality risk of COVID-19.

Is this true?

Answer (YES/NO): NO